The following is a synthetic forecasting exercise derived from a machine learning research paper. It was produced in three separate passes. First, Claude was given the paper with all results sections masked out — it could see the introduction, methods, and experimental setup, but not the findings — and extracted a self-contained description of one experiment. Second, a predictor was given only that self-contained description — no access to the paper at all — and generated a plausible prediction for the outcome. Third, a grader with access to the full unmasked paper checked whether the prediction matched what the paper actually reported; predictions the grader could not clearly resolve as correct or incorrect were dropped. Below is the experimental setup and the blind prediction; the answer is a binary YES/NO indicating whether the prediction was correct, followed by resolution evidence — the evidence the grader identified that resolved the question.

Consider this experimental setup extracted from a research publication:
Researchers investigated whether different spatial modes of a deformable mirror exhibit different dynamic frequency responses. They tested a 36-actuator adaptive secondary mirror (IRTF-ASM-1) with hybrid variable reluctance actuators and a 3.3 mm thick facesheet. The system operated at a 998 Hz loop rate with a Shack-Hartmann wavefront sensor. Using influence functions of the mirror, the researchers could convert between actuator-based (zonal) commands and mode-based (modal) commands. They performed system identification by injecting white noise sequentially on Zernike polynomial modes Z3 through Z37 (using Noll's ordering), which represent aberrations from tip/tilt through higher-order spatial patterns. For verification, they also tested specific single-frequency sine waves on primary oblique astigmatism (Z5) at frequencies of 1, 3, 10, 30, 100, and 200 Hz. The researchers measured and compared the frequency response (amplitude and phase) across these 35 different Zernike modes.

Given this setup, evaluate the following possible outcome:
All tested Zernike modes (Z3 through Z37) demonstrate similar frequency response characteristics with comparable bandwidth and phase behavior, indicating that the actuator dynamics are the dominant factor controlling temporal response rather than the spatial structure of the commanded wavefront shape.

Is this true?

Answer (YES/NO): YES